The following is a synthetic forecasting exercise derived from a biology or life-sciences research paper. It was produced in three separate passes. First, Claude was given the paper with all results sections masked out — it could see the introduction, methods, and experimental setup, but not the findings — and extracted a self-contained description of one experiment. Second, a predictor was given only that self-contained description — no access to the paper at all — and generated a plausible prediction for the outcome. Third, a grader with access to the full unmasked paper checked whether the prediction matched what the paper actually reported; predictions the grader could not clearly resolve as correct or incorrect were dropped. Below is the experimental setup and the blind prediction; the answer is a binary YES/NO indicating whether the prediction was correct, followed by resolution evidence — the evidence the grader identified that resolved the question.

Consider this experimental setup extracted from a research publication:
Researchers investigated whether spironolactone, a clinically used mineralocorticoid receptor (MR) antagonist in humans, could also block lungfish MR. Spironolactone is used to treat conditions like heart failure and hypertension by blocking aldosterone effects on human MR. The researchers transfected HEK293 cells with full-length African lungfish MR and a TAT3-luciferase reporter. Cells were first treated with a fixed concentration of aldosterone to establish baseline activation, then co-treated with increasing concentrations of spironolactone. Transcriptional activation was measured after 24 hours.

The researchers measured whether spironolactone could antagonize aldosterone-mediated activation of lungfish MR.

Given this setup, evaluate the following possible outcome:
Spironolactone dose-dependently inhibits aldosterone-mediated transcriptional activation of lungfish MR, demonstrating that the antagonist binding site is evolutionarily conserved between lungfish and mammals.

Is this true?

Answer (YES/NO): NO